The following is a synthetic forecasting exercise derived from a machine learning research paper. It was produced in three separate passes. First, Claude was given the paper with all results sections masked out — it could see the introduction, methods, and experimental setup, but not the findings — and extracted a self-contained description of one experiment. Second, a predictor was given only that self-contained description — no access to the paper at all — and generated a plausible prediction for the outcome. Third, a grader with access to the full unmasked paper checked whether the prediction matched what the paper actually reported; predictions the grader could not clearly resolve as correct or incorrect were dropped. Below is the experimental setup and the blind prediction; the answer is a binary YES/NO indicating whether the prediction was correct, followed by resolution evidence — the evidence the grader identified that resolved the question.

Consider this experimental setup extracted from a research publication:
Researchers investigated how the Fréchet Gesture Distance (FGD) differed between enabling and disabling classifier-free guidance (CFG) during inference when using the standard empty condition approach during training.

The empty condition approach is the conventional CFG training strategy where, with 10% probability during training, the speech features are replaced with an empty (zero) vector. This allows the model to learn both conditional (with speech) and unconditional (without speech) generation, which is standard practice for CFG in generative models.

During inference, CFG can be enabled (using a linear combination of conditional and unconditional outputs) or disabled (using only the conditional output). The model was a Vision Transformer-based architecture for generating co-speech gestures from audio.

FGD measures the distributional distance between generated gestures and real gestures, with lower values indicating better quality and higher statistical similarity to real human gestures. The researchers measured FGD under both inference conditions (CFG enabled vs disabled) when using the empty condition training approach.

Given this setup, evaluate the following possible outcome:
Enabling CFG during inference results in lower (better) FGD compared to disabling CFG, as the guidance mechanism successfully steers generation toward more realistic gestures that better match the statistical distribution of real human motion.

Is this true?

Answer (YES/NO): NO